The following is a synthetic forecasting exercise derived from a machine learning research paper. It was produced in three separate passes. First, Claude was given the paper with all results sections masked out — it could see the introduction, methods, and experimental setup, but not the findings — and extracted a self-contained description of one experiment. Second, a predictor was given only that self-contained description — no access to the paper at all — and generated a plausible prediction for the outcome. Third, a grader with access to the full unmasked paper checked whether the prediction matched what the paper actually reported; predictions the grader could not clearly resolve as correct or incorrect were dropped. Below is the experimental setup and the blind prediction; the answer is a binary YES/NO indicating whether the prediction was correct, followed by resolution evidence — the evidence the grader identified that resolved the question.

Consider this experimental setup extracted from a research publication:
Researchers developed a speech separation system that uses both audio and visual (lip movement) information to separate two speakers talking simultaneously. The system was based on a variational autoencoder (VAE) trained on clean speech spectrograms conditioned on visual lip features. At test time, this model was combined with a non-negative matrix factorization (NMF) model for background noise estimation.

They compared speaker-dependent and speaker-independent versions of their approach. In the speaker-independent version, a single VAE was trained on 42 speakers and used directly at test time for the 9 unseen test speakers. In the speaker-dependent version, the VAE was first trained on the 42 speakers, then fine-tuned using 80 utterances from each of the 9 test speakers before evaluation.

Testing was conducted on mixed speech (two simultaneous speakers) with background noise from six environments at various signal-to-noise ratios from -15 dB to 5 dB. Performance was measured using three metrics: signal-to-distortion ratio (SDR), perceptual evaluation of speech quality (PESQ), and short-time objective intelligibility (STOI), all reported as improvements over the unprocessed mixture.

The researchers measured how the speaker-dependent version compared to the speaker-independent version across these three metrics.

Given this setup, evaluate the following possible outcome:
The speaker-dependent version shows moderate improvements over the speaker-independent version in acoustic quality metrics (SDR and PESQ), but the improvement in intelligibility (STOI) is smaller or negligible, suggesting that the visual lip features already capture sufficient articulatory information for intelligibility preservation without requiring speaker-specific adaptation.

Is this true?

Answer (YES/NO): NO